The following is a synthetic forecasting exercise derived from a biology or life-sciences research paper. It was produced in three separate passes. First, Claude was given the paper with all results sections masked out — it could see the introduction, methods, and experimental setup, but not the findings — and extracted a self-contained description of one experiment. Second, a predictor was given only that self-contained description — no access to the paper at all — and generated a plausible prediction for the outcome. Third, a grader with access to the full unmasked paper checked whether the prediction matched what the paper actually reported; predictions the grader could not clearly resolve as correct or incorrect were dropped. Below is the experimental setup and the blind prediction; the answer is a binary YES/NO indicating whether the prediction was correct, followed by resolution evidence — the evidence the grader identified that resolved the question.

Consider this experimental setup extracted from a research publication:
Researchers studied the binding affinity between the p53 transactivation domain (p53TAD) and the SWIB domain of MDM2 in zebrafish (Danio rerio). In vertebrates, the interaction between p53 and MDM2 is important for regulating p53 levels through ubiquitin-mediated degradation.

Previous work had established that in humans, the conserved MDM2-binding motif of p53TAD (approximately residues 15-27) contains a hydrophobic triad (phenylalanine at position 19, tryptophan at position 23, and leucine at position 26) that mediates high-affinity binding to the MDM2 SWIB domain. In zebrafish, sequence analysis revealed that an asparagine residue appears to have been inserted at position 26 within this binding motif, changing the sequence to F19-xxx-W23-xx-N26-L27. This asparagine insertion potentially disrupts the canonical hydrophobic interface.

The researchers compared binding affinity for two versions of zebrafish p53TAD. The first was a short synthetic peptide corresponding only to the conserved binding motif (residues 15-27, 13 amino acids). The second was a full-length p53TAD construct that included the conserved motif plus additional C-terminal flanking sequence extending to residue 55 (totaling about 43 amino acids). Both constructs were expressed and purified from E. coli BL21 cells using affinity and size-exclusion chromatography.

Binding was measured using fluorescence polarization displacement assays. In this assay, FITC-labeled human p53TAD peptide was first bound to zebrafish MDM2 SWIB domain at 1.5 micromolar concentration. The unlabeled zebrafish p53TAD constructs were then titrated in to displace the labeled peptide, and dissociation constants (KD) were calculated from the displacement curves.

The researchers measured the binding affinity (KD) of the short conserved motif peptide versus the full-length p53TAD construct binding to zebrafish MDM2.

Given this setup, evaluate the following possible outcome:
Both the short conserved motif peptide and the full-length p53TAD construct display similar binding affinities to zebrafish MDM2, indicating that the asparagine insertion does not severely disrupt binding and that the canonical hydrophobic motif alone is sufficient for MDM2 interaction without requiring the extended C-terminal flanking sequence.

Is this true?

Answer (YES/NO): NO